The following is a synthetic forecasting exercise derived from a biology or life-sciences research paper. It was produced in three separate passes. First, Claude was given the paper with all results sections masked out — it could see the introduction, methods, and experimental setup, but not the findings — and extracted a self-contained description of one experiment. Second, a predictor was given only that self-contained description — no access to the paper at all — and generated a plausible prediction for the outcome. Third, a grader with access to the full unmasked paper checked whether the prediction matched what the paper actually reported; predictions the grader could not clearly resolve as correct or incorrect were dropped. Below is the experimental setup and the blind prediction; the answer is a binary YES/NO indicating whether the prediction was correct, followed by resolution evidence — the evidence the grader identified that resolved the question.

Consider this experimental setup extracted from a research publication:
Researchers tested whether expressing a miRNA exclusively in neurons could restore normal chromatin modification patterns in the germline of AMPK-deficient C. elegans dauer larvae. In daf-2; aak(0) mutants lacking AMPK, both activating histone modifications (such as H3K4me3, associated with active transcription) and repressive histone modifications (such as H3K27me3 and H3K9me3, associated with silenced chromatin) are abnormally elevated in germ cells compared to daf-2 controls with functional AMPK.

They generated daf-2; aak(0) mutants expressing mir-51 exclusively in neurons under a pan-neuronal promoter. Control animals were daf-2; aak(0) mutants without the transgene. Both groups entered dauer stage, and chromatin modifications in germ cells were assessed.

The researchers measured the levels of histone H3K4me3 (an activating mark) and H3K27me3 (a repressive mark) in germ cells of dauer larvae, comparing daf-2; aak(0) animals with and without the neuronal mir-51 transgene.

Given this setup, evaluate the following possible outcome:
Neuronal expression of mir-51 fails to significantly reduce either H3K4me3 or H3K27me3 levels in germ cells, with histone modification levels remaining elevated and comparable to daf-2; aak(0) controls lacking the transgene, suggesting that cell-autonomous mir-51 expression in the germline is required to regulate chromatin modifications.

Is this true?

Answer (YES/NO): NO